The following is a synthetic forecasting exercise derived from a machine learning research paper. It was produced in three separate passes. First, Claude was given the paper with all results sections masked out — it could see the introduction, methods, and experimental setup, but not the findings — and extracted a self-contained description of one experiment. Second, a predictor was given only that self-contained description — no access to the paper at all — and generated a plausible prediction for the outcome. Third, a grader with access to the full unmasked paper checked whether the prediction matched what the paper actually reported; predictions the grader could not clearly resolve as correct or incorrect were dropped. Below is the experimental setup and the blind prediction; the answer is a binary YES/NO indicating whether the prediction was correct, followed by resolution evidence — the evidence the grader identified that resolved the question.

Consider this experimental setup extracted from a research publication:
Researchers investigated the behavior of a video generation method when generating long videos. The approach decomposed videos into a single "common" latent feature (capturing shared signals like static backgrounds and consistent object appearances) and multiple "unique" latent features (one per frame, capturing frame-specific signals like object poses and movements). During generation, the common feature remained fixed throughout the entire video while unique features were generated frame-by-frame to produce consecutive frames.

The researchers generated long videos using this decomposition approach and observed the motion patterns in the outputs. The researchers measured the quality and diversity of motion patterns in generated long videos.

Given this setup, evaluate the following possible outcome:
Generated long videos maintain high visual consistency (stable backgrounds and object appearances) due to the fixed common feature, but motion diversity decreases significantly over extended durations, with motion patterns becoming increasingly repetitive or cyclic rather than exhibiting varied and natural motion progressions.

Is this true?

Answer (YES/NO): YES